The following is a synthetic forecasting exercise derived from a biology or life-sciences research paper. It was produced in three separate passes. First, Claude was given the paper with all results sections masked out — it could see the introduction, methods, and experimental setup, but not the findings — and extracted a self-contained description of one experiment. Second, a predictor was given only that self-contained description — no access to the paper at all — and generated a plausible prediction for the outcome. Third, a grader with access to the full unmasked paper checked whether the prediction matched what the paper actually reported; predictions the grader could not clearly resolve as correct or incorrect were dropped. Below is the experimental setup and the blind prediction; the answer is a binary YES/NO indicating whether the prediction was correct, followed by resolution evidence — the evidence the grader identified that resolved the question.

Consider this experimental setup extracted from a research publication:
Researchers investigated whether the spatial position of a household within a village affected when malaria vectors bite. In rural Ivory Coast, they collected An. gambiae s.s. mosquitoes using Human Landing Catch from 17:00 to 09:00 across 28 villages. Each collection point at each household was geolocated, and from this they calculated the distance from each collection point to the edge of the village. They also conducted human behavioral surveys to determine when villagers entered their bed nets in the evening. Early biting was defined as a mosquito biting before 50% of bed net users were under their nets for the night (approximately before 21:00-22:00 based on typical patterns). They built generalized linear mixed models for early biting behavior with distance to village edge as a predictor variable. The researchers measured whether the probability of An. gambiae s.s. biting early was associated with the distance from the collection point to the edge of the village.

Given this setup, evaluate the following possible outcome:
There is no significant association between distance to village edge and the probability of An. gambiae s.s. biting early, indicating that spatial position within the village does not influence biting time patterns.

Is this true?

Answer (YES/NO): NO